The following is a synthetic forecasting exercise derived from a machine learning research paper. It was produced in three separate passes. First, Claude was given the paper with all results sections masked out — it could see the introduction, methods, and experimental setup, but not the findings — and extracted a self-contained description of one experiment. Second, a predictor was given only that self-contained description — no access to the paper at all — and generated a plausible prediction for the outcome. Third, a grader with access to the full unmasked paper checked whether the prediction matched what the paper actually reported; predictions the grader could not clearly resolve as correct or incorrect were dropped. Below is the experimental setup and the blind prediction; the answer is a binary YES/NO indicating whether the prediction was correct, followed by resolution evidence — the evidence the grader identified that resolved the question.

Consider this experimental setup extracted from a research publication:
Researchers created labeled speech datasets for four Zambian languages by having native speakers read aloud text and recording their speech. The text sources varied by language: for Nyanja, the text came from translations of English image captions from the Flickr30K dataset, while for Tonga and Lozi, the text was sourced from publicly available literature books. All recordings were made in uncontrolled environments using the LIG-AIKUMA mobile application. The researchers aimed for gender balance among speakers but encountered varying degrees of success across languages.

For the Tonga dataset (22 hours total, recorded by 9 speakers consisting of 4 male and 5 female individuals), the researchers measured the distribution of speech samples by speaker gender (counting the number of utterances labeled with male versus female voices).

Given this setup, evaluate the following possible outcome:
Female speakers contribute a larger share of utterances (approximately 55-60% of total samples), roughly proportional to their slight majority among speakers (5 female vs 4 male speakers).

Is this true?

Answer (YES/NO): NO